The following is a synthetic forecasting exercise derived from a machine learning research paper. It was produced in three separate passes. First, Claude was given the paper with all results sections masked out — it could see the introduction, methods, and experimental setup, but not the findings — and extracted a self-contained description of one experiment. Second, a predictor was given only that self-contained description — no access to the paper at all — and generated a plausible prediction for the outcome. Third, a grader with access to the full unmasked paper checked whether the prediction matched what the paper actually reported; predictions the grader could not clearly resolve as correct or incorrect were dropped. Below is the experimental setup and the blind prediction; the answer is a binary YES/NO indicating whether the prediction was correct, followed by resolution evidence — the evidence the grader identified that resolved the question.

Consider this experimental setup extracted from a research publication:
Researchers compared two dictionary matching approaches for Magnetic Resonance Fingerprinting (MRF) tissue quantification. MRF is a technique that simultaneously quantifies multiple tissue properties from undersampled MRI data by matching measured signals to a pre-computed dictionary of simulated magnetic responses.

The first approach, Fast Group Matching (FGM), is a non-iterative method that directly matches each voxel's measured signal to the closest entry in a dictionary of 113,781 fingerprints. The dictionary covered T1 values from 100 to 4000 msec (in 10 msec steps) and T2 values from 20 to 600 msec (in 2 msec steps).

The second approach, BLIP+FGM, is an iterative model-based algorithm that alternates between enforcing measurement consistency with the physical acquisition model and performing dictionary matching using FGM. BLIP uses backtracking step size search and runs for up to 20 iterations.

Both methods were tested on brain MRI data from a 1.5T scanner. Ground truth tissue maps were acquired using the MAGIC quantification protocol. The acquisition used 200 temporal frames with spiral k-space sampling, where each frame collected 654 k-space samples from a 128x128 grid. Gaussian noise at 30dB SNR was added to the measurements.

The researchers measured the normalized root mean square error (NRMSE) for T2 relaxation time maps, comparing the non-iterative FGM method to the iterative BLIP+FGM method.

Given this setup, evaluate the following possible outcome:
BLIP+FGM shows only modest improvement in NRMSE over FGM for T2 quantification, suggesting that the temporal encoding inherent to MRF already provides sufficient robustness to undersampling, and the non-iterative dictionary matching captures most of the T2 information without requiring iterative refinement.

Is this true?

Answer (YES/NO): NO